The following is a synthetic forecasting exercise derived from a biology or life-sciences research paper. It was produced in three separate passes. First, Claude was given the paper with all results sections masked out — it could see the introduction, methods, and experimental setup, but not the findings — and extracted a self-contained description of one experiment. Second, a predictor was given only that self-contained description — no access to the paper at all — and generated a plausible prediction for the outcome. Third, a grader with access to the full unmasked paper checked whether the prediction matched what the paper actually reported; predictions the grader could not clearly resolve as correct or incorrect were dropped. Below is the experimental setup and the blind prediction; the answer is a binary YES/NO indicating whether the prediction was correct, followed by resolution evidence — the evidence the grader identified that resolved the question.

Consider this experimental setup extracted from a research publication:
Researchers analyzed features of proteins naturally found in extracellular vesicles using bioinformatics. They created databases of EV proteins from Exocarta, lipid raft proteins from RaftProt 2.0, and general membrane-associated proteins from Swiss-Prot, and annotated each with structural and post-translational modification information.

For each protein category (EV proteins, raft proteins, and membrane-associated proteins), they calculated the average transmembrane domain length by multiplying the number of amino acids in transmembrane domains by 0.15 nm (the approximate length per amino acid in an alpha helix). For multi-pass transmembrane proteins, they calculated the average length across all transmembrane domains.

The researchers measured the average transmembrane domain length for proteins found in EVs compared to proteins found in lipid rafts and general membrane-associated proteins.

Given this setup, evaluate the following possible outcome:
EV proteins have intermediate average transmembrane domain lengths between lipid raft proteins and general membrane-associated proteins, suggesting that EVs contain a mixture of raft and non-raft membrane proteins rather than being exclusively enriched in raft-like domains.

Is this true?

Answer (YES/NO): NO